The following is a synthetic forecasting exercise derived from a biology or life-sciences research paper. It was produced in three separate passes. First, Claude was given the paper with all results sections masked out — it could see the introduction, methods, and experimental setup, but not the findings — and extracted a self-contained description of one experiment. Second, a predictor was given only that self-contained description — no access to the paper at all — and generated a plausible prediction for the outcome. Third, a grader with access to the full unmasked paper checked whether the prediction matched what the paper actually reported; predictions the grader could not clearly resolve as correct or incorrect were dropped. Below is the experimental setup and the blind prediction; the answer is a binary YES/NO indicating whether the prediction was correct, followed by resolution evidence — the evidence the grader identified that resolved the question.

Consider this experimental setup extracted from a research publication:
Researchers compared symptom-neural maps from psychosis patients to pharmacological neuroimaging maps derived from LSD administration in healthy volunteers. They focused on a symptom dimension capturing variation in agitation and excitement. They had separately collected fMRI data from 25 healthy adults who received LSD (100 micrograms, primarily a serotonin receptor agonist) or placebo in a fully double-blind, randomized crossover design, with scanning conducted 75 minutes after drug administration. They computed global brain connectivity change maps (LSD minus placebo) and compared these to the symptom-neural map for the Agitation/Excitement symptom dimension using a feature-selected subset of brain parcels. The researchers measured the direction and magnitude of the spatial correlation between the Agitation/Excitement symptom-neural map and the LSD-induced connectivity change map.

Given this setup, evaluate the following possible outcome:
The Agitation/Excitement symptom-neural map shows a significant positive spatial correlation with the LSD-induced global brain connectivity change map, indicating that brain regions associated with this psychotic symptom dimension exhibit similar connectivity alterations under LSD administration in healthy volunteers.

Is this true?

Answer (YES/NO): NO